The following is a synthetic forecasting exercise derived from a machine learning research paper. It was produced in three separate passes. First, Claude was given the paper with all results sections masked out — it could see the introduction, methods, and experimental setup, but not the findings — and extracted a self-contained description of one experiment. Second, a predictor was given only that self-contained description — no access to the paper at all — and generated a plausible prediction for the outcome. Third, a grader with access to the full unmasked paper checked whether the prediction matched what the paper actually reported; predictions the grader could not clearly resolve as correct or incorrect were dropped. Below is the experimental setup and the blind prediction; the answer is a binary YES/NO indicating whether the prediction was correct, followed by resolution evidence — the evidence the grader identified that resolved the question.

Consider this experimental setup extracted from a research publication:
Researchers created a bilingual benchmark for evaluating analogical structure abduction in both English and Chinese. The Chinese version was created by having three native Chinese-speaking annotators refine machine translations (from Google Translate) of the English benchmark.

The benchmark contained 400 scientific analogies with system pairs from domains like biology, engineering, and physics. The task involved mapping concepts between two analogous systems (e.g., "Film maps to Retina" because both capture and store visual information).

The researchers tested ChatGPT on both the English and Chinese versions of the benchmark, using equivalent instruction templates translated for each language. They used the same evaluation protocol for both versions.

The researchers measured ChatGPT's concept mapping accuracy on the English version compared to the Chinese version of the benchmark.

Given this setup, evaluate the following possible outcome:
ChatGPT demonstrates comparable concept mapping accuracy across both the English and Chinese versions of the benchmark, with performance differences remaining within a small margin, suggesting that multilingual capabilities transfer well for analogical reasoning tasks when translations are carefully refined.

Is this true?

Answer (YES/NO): NO